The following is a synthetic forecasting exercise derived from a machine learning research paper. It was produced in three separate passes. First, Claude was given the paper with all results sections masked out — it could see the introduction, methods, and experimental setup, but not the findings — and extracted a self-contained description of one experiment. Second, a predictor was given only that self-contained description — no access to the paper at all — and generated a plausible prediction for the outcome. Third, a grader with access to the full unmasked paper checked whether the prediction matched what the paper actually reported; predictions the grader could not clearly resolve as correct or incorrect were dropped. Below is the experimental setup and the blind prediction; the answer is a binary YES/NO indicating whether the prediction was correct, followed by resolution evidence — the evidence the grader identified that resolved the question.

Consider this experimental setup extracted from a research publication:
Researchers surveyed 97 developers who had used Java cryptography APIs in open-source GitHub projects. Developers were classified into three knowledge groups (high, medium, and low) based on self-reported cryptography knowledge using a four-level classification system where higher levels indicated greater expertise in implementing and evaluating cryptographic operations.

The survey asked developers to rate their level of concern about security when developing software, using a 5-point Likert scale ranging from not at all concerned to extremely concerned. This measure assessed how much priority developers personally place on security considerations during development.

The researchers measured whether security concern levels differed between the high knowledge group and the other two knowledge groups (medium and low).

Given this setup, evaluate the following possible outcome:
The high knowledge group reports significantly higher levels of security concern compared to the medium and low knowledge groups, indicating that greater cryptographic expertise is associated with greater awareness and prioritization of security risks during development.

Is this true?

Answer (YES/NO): YES